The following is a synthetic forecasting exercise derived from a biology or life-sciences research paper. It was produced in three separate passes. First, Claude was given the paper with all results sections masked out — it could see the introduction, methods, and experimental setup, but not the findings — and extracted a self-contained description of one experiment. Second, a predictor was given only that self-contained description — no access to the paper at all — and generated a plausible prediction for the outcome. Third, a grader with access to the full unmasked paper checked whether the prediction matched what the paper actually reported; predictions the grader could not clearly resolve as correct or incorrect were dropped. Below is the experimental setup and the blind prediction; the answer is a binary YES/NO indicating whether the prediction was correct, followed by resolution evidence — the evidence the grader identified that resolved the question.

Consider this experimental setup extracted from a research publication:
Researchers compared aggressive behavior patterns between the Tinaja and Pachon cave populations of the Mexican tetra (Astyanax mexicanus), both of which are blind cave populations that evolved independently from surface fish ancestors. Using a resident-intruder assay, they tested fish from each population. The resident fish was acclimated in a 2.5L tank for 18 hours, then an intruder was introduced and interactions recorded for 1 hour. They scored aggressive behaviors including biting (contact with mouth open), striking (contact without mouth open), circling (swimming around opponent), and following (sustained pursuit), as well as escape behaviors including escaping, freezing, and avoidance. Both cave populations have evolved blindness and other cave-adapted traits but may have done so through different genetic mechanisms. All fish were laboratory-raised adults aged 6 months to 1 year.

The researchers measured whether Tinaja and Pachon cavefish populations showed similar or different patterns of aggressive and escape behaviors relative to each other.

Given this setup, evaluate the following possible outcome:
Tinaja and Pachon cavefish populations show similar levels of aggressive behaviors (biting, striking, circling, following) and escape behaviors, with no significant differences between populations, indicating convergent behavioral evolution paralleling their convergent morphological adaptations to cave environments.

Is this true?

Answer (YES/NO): NO